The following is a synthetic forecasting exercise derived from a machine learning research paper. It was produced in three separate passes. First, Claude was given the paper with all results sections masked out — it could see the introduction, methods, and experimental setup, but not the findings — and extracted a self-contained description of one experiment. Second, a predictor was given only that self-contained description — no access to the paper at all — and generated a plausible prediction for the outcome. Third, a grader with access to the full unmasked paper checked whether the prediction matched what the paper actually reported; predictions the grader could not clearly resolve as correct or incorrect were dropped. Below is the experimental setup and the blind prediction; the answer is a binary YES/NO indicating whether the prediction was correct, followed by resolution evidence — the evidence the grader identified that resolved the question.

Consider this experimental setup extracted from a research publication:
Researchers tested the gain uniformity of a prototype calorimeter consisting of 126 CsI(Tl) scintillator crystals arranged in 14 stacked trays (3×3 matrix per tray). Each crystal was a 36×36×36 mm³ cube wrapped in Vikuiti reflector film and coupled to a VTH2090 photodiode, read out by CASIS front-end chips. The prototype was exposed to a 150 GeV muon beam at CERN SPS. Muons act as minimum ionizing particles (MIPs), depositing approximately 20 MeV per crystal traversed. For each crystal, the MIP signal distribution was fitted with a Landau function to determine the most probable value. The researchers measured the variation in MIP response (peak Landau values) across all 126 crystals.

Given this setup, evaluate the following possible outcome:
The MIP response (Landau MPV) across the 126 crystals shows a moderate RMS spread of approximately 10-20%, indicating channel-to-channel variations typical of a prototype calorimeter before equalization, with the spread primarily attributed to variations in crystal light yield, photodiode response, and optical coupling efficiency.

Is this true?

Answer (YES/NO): YES